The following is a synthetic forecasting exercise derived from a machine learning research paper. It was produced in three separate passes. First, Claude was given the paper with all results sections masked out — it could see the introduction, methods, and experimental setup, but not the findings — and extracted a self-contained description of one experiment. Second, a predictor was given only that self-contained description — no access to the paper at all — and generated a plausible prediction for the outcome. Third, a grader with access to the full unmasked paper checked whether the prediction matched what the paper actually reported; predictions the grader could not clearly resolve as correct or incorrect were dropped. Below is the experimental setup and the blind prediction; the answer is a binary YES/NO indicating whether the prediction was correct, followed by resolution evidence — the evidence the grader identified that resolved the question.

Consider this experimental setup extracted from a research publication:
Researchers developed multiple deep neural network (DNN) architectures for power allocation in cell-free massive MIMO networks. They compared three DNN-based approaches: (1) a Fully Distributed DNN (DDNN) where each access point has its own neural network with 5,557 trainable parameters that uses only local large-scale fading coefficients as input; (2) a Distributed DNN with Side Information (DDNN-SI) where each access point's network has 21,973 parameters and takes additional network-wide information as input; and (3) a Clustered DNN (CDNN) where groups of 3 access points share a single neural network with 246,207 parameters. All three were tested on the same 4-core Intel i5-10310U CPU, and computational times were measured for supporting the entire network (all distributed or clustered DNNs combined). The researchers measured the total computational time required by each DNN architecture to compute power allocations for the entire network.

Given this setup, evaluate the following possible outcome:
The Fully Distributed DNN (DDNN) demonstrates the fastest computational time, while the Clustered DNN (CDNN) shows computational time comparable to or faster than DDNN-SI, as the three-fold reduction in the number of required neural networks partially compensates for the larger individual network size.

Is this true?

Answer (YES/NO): NO